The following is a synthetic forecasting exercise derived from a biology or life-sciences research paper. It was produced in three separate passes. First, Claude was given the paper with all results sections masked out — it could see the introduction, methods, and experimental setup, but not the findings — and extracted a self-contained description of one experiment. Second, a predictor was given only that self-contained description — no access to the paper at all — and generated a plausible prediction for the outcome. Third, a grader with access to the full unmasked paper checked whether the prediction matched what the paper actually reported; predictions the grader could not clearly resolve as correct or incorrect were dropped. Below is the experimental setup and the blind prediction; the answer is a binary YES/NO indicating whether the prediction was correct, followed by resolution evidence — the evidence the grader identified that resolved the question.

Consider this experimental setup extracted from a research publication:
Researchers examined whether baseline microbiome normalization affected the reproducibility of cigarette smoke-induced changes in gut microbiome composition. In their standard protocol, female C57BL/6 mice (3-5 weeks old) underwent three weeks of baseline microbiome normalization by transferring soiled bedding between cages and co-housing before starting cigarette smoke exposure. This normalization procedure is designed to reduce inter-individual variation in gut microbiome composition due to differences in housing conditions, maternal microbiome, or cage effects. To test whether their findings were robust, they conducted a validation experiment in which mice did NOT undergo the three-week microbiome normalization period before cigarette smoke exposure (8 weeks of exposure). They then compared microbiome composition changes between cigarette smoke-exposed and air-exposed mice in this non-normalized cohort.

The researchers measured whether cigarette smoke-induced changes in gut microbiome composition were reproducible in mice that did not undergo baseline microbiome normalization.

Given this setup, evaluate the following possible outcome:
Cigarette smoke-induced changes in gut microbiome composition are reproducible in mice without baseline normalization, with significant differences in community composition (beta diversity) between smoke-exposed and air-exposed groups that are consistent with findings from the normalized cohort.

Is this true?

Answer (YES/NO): YES